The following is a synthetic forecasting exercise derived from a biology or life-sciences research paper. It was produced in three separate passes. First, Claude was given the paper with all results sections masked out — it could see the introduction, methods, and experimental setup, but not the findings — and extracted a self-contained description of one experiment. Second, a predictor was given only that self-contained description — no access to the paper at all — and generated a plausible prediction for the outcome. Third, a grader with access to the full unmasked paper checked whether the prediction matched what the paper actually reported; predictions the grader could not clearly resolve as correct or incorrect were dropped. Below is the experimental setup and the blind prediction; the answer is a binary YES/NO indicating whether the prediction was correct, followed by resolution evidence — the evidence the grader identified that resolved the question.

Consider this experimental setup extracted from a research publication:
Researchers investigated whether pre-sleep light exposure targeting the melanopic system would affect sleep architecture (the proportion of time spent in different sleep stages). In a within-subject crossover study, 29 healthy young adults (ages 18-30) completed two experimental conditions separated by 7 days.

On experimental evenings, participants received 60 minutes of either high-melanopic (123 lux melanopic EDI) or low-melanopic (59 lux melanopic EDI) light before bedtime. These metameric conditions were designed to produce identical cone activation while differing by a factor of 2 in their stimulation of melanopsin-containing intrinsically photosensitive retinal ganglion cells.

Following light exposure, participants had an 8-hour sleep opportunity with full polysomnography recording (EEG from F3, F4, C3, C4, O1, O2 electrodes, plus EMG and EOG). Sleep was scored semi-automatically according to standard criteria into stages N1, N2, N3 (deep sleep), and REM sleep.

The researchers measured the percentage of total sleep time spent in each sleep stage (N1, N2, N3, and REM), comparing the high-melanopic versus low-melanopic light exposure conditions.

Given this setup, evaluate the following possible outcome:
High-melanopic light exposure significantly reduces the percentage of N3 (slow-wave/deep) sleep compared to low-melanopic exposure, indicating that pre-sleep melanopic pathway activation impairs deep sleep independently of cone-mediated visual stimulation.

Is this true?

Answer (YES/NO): NO